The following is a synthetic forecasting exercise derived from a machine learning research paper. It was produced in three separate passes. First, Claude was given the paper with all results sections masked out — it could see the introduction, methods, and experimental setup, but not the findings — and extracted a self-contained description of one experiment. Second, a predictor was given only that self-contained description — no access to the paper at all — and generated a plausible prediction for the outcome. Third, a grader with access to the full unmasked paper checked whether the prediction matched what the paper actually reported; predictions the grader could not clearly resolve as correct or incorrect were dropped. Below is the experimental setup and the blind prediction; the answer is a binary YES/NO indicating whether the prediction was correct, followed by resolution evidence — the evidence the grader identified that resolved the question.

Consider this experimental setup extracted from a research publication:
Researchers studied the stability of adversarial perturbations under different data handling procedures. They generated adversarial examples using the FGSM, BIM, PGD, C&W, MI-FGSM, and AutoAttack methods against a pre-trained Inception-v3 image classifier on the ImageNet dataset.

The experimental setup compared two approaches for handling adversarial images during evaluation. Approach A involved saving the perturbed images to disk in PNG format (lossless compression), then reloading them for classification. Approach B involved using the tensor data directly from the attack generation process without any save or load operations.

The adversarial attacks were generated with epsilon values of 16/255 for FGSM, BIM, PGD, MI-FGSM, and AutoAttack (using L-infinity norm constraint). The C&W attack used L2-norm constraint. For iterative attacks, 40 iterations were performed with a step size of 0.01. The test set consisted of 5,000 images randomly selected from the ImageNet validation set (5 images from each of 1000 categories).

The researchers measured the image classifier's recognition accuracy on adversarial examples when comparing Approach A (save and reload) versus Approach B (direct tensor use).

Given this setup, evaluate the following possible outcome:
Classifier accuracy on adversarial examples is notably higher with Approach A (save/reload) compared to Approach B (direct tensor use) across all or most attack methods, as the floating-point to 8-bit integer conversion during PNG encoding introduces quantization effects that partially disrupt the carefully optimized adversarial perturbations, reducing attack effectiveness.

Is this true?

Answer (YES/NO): YES